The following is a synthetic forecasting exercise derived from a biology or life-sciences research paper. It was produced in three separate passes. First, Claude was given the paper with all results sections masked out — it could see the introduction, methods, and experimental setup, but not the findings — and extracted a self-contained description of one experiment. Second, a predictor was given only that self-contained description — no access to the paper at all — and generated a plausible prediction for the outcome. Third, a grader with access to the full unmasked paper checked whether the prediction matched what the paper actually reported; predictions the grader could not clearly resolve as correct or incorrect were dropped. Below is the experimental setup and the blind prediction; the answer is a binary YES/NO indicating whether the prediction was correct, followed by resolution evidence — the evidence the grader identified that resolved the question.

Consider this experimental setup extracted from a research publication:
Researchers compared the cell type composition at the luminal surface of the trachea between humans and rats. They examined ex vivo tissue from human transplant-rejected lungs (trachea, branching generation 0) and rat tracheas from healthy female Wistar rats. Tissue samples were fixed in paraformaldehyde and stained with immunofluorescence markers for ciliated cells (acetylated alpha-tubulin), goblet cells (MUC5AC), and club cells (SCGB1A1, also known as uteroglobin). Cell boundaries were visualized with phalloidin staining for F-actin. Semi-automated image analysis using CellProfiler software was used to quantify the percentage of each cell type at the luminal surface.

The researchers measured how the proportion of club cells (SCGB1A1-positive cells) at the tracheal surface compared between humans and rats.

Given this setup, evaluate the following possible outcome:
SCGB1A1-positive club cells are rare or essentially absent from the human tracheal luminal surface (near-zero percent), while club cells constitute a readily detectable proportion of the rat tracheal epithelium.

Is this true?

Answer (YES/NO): NO